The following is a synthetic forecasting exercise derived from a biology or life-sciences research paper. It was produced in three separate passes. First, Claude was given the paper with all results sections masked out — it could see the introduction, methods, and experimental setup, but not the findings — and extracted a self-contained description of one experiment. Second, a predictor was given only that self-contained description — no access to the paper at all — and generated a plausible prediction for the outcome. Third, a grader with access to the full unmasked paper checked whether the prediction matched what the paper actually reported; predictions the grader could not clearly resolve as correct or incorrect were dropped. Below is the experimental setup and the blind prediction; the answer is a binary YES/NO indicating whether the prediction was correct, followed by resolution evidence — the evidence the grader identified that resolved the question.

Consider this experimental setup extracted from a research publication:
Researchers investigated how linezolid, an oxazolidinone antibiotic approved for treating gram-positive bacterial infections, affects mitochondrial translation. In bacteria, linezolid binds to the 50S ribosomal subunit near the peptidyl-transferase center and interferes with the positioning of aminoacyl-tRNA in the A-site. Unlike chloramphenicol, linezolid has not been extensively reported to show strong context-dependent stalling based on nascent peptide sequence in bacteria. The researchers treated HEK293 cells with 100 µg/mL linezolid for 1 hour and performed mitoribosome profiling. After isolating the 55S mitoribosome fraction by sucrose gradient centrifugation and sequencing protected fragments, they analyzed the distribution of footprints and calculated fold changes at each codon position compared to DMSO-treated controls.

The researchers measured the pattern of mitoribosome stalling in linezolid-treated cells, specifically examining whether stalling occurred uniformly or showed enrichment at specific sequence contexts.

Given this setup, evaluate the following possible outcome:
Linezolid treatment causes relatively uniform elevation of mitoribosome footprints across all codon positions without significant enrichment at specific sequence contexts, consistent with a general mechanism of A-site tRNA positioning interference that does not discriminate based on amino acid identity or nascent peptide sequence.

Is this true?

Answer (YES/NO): NO